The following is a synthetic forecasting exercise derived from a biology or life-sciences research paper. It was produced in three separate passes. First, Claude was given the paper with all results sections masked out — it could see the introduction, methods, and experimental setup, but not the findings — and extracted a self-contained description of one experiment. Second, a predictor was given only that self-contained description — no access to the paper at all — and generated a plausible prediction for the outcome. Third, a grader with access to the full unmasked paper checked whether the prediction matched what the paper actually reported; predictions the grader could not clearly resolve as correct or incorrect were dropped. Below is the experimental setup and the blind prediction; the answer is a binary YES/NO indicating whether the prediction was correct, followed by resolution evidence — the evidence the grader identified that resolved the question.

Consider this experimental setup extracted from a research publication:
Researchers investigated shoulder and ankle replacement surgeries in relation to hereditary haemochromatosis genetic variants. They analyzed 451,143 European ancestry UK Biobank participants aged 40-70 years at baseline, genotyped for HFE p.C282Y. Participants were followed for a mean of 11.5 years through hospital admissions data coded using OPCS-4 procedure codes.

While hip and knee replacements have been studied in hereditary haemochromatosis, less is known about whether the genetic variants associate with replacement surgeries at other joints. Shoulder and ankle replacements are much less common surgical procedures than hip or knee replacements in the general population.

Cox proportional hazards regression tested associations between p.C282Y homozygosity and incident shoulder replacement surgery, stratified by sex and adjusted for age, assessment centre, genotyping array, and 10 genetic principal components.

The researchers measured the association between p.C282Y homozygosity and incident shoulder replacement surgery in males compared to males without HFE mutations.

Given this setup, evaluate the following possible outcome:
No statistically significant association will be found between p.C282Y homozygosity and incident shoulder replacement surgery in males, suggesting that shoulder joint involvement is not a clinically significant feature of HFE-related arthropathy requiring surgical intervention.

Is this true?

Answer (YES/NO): NO